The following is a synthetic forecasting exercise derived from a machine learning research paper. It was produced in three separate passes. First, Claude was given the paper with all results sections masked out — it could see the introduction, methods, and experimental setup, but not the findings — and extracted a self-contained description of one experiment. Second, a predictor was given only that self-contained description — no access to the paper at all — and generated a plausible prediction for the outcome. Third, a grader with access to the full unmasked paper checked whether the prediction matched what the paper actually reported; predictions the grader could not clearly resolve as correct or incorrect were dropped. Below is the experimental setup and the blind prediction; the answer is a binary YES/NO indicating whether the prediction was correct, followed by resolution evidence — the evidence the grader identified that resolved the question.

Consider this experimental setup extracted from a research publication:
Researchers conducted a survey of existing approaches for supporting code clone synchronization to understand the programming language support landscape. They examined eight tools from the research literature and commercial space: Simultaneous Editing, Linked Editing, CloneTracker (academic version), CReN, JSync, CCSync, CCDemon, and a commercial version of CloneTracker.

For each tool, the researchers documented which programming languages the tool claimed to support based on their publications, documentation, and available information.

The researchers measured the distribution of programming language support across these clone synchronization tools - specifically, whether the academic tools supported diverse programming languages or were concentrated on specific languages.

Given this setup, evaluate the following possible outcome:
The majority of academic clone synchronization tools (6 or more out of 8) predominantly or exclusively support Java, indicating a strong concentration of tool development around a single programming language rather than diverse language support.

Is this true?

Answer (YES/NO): YES